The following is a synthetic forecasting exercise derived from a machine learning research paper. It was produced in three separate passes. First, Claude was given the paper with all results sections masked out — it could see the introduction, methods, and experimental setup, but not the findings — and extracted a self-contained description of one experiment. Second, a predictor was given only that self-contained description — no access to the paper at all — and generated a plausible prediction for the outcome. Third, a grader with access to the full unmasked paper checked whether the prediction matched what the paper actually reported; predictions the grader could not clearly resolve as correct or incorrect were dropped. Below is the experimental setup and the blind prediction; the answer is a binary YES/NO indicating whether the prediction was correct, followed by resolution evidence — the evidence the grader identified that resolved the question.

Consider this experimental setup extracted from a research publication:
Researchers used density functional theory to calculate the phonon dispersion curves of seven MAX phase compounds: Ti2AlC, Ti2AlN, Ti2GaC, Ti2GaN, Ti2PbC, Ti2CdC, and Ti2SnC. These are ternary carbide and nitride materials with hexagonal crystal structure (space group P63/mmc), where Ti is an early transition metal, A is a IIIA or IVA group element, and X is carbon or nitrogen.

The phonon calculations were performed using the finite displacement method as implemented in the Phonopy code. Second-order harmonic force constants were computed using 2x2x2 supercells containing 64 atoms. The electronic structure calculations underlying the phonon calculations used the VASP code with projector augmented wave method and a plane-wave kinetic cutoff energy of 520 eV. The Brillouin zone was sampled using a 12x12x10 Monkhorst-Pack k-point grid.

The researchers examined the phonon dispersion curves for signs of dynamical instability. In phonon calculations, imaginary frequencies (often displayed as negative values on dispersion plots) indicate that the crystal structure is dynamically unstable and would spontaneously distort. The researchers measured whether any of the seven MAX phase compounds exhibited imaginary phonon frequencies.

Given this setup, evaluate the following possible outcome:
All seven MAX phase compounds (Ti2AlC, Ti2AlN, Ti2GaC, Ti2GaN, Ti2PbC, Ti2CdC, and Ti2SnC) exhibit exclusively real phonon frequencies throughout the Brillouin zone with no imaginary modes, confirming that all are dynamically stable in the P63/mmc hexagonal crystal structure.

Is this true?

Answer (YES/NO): YES